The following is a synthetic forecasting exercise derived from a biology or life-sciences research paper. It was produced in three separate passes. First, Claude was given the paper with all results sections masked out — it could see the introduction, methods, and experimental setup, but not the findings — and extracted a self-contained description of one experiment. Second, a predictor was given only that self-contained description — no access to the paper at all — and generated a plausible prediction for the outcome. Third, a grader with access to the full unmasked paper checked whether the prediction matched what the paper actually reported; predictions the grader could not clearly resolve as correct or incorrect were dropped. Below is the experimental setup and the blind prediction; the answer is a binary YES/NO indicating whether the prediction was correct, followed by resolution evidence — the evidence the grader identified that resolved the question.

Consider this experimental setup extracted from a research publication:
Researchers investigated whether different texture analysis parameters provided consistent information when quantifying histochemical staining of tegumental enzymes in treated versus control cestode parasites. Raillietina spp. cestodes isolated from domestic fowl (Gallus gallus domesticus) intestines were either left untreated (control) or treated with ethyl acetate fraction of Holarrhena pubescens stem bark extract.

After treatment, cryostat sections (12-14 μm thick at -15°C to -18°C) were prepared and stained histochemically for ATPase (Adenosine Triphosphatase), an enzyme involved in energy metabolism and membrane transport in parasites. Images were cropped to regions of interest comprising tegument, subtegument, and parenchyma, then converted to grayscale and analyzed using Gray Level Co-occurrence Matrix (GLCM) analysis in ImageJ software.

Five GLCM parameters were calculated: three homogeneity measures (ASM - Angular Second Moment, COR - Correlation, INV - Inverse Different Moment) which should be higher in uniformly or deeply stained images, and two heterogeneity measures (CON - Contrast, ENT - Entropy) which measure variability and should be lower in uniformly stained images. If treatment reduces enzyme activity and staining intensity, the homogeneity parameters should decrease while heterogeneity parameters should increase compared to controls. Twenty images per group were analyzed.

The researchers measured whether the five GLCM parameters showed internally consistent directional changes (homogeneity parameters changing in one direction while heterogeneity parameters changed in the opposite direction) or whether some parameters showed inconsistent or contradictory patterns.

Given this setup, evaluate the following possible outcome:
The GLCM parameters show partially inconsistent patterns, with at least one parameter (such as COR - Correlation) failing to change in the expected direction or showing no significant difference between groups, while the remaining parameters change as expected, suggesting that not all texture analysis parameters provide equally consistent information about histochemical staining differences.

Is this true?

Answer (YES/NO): NO